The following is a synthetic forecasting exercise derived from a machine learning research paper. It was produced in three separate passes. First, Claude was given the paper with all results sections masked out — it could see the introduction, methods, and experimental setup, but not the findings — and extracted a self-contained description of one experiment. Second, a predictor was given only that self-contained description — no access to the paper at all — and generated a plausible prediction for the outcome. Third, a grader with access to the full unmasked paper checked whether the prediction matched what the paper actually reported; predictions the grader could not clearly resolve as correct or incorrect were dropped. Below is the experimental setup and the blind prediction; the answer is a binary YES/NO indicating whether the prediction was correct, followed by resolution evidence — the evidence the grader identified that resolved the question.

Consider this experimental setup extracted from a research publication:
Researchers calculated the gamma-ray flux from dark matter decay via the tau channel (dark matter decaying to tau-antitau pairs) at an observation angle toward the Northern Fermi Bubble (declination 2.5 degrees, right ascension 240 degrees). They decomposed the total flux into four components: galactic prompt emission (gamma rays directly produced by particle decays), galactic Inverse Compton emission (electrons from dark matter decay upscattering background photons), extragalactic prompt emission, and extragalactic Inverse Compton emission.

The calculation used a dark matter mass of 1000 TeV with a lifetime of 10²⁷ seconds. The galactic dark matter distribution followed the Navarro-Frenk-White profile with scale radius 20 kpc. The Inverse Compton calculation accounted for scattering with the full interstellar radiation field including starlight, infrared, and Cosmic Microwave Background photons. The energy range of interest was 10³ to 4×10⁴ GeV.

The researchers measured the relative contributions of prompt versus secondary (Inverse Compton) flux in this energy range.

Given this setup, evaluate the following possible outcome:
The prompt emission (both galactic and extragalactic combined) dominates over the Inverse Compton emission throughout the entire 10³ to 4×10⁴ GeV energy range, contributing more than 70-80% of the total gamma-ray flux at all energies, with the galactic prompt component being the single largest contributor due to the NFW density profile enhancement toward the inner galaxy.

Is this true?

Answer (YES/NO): NO